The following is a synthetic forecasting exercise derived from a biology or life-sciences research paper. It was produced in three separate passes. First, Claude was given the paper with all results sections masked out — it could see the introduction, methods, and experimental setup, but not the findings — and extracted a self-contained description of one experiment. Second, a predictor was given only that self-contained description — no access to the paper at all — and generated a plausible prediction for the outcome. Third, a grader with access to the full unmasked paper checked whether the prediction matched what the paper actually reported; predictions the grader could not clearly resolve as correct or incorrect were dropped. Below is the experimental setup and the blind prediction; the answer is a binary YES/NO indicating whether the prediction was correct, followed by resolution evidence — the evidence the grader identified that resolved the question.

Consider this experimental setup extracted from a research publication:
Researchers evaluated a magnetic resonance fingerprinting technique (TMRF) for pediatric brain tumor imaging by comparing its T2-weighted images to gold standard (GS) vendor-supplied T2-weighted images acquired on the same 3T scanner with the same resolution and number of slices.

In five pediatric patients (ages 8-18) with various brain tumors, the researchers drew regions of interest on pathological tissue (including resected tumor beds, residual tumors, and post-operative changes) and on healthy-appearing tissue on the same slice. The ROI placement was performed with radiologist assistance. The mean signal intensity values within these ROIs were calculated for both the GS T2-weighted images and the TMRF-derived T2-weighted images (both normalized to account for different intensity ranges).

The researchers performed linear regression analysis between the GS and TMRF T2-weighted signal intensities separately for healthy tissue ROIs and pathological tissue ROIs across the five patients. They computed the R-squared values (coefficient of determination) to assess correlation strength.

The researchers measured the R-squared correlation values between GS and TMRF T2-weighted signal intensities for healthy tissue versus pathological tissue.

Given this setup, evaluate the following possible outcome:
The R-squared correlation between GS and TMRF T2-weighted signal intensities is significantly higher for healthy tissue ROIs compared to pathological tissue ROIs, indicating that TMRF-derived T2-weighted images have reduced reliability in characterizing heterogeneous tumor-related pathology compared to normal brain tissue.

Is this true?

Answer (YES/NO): YES